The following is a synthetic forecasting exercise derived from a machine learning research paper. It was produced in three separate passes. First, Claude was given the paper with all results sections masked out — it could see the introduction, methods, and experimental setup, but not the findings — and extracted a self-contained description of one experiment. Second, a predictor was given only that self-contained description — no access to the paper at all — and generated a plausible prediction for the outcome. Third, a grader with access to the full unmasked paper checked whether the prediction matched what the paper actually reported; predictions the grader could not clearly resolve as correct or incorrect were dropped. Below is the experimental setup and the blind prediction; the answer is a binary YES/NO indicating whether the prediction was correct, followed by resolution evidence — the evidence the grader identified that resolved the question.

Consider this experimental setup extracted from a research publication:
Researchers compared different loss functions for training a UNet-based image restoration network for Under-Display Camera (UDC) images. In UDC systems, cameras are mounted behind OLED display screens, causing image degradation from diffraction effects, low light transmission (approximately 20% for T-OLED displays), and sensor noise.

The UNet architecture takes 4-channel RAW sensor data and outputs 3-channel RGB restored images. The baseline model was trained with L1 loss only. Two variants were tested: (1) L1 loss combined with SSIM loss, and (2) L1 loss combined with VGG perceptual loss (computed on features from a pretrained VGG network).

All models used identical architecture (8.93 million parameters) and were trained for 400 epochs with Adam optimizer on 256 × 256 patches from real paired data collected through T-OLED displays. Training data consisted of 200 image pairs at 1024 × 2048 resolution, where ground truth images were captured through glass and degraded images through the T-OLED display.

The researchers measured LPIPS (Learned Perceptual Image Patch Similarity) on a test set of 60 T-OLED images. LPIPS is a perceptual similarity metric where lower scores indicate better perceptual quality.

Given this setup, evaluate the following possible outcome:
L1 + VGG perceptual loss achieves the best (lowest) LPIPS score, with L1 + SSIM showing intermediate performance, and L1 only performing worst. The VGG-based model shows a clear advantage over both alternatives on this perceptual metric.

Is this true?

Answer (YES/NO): NO